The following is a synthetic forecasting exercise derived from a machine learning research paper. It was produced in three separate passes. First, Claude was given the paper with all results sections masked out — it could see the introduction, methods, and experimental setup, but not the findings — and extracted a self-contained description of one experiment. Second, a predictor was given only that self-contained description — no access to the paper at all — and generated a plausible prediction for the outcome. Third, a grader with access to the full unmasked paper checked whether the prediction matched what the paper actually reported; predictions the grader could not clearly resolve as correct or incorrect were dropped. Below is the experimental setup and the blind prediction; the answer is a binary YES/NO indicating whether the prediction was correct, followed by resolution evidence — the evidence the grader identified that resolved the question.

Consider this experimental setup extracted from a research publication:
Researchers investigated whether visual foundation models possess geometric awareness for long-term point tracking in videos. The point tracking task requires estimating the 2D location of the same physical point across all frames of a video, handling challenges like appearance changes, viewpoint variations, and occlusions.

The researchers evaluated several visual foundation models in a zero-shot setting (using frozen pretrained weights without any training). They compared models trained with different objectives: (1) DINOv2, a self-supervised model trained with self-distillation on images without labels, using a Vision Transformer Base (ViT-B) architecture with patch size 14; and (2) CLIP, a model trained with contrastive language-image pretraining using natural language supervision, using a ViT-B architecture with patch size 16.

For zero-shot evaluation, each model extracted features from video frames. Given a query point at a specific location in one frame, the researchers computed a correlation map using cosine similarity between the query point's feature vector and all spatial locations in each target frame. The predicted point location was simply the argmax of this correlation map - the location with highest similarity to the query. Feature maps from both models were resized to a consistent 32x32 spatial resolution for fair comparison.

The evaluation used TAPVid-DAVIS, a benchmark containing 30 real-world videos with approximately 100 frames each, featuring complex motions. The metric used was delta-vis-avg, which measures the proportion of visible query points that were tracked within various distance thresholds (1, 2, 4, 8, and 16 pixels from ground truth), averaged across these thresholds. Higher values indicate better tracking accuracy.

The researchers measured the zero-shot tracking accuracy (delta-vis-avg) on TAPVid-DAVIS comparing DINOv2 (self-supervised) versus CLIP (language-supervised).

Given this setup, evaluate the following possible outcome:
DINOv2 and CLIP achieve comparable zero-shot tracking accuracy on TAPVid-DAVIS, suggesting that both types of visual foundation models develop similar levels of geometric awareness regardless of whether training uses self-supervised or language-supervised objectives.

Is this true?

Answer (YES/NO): NO